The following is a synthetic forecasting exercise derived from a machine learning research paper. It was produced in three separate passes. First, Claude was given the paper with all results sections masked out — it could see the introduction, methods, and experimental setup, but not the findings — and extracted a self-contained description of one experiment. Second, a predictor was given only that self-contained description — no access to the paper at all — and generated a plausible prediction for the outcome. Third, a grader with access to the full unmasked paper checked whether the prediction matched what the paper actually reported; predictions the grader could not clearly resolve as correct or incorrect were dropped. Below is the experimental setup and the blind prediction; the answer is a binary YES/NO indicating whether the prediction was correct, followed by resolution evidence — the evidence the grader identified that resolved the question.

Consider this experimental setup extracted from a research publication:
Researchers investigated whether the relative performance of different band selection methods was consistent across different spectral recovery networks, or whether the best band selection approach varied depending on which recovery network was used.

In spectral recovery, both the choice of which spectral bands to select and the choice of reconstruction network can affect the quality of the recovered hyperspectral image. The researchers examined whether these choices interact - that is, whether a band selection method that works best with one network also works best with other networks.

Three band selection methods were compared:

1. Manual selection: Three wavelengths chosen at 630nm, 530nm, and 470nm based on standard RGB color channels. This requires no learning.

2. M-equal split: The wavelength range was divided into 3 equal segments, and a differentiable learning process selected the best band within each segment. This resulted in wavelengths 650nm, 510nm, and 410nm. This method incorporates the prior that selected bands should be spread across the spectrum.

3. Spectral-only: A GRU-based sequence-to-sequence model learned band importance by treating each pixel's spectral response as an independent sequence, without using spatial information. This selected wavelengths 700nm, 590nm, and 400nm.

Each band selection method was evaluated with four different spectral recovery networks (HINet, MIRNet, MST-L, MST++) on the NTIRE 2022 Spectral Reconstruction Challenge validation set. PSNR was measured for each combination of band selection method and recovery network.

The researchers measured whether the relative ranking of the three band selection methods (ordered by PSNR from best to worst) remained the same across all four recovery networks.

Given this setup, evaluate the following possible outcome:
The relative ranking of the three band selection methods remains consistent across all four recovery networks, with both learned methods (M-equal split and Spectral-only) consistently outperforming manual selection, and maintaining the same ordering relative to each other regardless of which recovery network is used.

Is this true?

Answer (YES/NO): NO